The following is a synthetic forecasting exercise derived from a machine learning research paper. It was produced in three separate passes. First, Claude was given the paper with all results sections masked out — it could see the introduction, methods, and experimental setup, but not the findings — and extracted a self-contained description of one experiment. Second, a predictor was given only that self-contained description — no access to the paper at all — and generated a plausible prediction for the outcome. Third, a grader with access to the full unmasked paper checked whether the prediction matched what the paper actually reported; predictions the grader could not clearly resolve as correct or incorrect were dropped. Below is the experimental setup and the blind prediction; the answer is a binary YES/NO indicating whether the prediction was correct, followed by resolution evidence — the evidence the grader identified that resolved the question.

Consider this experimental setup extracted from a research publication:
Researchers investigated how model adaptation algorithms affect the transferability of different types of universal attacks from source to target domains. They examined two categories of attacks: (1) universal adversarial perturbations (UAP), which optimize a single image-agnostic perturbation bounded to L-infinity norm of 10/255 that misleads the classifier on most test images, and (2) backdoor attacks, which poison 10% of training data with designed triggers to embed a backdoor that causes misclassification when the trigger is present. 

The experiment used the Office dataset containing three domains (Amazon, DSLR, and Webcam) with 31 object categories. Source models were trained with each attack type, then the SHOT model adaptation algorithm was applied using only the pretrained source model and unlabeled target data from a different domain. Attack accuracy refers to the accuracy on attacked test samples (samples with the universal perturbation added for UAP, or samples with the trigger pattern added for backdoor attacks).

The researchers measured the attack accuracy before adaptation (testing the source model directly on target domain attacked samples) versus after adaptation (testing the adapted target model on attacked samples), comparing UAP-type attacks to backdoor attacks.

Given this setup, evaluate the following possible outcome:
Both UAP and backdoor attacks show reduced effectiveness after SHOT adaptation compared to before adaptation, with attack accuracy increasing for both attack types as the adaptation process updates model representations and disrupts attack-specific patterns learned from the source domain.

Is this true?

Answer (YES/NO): YES